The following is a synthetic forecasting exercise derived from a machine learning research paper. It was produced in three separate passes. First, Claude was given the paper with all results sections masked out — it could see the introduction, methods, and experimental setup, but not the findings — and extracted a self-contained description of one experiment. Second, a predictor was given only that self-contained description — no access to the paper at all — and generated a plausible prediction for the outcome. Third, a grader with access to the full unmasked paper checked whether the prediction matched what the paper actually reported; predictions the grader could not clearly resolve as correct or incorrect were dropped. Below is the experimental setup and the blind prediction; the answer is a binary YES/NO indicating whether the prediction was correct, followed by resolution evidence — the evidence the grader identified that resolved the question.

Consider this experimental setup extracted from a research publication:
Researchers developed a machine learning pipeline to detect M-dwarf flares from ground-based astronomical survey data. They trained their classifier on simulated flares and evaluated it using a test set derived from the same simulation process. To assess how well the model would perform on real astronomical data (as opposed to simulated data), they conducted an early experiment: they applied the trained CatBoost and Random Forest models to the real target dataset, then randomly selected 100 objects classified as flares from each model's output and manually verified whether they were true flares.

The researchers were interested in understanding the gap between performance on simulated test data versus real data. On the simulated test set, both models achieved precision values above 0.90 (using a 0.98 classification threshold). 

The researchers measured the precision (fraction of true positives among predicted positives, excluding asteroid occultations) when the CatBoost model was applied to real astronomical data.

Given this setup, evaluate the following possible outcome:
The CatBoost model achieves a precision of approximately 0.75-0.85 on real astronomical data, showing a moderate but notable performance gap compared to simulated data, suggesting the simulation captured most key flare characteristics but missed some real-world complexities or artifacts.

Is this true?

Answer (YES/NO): NO